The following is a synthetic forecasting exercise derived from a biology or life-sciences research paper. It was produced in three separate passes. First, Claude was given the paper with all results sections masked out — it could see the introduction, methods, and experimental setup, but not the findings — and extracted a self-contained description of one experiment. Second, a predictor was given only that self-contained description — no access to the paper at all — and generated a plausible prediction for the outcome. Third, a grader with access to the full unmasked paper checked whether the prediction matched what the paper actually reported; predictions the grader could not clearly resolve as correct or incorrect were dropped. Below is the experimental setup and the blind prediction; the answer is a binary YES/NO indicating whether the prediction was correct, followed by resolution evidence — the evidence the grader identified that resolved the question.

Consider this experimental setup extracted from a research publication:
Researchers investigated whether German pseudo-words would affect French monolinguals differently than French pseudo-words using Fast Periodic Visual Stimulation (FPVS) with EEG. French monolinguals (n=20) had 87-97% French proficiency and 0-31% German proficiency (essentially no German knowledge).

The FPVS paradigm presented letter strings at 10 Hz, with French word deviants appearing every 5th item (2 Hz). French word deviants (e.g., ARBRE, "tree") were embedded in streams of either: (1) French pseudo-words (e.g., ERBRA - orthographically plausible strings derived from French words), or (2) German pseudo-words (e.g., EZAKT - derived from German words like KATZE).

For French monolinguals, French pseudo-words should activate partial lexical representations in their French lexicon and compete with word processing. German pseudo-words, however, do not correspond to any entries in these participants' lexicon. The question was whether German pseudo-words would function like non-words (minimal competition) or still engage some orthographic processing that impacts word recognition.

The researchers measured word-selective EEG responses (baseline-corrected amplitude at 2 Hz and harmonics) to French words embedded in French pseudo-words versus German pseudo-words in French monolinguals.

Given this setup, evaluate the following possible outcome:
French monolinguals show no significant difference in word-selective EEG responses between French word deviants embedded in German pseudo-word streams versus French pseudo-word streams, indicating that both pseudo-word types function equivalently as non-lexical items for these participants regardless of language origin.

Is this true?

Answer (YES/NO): NO